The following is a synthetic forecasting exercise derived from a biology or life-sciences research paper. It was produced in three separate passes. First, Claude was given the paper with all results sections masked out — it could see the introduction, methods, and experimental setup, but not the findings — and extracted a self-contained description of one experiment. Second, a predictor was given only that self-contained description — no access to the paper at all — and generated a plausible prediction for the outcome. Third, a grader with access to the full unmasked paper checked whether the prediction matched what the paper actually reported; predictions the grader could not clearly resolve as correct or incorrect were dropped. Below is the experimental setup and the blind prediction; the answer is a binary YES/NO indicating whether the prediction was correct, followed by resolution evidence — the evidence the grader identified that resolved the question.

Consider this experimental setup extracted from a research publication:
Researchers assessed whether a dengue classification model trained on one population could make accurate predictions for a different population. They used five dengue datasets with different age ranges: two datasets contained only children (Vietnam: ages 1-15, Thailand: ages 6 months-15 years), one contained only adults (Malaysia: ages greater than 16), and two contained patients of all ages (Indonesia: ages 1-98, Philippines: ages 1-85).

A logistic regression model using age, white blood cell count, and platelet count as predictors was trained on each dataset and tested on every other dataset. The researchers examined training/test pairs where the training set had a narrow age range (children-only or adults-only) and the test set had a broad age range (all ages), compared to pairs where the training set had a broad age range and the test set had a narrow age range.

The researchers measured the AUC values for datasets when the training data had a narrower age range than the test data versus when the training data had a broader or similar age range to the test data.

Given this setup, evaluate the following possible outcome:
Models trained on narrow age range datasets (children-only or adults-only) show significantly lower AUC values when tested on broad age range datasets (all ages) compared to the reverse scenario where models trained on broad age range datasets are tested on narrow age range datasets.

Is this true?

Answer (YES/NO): YES